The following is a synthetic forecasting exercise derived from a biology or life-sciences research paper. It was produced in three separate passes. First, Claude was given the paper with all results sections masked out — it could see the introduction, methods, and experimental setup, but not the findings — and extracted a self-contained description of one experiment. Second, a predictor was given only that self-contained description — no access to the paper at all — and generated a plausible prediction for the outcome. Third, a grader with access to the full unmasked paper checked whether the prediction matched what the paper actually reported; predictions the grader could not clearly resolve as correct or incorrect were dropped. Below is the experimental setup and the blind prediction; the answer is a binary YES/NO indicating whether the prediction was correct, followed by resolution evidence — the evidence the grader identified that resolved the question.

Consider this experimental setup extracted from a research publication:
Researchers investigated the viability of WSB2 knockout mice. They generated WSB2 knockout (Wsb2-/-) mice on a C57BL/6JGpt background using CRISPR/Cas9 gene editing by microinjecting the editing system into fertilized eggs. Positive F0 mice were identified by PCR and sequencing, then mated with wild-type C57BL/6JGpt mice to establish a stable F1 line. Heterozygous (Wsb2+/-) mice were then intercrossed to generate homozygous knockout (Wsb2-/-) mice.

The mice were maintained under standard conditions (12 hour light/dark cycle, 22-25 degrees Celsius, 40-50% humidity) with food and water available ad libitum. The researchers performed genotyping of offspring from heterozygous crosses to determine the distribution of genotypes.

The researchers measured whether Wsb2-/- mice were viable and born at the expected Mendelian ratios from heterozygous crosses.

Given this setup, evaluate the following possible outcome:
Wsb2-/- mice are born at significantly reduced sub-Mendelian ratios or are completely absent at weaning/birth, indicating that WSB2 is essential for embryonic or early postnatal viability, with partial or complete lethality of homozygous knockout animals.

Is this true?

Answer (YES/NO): NO